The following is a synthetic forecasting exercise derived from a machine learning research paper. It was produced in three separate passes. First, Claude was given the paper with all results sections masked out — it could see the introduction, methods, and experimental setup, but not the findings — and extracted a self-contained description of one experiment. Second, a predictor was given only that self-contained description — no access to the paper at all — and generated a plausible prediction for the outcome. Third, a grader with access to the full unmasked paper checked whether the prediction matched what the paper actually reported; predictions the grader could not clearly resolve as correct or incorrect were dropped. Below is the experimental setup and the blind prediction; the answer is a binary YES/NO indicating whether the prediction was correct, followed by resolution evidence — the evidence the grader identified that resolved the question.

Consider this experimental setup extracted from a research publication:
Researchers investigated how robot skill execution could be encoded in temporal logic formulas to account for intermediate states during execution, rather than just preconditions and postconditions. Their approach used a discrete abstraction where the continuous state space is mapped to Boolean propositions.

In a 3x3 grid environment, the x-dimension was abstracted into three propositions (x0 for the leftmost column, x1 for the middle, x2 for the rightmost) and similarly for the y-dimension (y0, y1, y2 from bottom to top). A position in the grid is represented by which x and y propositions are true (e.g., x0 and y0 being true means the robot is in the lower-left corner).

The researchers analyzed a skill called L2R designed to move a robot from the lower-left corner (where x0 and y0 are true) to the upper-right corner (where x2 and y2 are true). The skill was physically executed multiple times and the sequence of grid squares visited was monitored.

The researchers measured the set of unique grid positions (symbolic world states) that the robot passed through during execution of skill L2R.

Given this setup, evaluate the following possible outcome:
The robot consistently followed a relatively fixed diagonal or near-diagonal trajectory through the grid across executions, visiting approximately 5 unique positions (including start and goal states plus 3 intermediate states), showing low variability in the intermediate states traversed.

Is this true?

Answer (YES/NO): NO